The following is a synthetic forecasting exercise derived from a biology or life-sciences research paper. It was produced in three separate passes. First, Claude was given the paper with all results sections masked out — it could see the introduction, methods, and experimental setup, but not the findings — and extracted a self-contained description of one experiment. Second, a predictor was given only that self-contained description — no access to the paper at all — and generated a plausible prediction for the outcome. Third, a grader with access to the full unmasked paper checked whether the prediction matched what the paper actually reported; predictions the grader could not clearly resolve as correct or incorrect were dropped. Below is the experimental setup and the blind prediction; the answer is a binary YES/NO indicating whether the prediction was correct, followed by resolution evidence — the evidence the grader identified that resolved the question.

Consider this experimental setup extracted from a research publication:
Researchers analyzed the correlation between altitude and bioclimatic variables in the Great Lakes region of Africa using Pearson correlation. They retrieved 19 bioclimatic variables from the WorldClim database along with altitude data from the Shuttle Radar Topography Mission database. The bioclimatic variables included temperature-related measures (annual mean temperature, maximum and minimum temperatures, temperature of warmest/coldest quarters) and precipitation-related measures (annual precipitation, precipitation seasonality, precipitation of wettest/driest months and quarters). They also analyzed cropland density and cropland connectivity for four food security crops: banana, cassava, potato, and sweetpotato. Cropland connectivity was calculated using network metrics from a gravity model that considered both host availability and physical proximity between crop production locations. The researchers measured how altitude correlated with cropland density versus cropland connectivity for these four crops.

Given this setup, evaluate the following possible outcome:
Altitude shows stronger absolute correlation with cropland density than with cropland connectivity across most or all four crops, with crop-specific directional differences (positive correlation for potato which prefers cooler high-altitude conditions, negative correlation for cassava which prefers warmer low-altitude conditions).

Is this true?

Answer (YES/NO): NO